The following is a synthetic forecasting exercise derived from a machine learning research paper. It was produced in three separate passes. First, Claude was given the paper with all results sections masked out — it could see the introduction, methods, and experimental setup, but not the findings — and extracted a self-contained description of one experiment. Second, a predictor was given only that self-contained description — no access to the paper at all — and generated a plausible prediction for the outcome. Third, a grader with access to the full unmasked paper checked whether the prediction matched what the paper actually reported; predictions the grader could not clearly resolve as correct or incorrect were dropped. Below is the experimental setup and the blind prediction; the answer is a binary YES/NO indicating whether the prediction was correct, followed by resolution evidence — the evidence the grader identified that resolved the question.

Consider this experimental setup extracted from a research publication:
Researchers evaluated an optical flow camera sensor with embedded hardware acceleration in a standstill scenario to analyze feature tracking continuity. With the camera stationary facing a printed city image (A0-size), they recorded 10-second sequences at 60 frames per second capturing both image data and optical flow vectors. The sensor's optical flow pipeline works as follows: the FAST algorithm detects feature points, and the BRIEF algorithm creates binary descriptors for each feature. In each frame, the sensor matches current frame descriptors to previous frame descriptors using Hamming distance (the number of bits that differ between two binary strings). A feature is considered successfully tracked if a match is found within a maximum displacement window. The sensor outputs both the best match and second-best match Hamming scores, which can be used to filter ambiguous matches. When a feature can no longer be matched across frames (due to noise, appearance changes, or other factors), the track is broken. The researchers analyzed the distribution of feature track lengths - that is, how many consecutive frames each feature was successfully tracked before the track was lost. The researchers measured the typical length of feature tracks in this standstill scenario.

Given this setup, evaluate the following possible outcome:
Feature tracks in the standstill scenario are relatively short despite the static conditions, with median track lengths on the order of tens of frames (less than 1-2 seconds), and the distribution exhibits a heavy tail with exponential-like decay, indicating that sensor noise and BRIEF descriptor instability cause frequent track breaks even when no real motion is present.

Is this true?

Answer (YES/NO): NO